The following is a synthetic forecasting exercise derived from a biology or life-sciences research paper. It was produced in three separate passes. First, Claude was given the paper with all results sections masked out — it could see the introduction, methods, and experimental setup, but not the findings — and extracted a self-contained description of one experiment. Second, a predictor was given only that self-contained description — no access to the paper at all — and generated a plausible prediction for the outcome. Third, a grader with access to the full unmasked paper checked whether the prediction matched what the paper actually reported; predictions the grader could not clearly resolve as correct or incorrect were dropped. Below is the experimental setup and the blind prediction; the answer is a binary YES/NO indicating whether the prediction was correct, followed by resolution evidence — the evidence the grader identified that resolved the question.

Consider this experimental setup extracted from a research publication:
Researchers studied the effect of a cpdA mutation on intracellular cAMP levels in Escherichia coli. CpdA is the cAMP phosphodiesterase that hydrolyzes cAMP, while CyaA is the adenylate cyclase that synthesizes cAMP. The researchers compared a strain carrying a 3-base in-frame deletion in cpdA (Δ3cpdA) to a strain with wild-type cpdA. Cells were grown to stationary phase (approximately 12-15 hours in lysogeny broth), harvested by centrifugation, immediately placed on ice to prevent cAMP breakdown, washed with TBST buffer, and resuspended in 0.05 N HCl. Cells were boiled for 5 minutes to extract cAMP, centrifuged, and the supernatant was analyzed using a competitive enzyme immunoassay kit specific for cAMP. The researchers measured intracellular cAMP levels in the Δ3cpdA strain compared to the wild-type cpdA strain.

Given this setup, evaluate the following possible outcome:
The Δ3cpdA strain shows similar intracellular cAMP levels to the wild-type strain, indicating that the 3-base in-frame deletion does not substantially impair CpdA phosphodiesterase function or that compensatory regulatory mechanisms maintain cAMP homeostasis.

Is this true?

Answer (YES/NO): NO